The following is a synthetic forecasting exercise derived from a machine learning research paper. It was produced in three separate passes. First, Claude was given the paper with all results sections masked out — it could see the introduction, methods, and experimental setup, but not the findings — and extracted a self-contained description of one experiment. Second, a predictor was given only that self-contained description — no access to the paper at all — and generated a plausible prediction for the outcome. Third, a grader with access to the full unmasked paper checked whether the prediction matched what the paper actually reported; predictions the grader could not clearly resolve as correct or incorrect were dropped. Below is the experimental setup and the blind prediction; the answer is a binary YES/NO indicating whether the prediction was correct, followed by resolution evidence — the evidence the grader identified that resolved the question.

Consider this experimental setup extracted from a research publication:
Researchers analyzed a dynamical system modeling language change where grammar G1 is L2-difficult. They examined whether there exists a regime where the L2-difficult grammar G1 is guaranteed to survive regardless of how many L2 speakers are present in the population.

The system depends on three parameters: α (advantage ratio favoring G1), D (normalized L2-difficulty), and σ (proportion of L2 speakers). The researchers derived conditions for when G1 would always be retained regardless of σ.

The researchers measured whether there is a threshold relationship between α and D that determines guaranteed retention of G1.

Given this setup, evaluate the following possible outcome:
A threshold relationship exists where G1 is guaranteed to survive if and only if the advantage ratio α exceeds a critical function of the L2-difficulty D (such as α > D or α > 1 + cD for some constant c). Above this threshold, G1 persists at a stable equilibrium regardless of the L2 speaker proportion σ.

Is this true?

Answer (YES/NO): YES